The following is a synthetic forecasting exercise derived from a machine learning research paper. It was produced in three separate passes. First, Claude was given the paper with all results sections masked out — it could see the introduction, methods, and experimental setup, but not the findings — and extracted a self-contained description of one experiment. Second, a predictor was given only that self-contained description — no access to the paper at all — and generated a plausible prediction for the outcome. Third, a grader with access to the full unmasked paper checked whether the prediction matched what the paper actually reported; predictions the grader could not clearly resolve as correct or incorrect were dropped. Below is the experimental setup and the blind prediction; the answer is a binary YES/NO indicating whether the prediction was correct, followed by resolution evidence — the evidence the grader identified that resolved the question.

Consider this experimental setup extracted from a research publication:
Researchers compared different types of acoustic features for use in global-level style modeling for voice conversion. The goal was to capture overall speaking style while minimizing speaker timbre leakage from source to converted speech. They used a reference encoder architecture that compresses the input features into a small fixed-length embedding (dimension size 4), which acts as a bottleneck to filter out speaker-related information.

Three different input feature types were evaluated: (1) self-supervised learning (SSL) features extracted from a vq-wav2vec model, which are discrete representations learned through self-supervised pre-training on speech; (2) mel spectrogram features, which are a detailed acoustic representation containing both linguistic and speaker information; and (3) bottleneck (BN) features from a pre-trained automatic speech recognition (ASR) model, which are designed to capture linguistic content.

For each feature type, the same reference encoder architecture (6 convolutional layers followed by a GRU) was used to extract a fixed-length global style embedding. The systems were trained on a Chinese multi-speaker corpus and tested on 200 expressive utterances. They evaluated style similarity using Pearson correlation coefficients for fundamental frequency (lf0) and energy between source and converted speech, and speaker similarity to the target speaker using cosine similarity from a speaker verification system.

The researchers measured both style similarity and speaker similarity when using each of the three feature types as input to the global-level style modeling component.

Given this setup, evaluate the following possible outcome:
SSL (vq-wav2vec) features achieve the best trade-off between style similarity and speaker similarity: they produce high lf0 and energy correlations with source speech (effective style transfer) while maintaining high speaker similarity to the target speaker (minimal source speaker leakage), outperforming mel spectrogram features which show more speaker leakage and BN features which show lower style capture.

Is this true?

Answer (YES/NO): NO